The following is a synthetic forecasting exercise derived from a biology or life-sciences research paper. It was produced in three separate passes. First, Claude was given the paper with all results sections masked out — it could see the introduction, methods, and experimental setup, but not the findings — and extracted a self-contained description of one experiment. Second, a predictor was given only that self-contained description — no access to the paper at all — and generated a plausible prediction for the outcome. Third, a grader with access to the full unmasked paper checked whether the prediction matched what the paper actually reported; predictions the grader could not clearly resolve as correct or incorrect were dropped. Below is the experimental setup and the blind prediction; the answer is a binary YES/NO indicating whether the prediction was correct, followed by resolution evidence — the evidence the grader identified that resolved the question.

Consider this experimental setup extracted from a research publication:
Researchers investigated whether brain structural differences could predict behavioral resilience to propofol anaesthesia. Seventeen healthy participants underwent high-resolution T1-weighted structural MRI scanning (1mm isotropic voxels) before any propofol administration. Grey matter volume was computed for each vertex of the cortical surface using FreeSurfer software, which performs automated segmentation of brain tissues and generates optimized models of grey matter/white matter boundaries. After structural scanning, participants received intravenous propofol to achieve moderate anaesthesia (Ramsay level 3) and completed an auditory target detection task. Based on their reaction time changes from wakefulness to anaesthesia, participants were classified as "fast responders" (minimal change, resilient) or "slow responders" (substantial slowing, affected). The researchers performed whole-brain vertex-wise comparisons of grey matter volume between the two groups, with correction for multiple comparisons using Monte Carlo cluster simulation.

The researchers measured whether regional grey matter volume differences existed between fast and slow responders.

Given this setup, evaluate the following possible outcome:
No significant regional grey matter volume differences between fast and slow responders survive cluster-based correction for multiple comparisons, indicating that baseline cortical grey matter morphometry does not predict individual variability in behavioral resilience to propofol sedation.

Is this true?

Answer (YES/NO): NO